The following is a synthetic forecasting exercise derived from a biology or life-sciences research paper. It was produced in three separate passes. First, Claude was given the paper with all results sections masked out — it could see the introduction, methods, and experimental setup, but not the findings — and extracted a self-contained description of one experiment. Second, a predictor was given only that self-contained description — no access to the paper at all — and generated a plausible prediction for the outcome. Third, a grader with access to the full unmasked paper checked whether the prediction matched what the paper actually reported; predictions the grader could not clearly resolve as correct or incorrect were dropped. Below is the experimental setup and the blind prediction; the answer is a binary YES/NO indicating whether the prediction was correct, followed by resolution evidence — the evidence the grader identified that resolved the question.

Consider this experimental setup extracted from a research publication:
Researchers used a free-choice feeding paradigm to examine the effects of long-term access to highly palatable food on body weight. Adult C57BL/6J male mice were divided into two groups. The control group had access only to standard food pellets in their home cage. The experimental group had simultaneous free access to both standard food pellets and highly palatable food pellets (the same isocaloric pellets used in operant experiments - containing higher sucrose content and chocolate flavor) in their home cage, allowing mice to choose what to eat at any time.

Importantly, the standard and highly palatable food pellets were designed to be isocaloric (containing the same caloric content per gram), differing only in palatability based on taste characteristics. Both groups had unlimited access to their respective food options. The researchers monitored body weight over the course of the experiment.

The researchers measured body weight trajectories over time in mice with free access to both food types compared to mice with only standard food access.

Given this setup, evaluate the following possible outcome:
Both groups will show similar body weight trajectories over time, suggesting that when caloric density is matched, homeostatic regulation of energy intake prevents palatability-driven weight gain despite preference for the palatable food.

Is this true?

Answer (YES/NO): NO